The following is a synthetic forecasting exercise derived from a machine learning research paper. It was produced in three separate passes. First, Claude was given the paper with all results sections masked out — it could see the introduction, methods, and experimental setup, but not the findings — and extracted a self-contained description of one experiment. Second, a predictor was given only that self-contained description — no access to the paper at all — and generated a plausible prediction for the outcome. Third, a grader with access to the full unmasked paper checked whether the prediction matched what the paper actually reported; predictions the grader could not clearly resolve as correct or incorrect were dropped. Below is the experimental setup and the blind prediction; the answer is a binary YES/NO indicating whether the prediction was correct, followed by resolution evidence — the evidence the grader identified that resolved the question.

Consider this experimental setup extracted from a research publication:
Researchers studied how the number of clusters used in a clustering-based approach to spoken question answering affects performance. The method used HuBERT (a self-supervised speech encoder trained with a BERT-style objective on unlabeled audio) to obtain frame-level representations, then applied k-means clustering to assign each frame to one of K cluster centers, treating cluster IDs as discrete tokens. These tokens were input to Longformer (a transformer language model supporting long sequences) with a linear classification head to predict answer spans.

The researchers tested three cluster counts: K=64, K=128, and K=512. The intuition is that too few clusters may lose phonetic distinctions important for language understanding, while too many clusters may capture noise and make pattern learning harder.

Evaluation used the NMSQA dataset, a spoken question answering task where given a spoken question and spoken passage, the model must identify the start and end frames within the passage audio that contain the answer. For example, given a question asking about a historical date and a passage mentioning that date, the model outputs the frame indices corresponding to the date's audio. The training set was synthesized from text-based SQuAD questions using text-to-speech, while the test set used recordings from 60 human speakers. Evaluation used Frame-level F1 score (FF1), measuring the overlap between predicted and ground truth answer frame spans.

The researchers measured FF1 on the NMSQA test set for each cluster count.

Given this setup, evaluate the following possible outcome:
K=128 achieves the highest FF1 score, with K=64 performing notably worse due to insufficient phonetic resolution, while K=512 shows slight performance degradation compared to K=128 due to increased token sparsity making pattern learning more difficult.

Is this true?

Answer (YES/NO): NO